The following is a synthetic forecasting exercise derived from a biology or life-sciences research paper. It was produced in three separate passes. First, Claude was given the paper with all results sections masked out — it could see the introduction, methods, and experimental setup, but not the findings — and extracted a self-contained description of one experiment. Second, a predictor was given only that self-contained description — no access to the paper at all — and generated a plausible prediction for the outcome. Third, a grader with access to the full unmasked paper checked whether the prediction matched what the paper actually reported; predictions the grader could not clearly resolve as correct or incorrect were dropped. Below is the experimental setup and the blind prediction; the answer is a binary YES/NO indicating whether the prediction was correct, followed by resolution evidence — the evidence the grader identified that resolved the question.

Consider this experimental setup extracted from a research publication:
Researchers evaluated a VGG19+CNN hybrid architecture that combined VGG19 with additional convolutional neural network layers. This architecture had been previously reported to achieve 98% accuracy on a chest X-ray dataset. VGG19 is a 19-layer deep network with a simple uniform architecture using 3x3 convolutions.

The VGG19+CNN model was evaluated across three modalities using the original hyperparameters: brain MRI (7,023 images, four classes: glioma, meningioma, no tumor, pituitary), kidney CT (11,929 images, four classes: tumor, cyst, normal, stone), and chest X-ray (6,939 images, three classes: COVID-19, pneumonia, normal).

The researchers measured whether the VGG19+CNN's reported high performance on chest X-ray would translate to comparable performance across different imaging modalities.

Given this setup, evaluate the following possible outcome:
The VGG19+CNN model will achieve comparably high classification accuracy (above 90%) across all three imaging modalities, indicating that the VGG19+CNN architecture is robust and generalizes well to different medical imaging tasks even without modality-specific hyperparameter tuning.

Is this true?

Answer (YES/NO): NO